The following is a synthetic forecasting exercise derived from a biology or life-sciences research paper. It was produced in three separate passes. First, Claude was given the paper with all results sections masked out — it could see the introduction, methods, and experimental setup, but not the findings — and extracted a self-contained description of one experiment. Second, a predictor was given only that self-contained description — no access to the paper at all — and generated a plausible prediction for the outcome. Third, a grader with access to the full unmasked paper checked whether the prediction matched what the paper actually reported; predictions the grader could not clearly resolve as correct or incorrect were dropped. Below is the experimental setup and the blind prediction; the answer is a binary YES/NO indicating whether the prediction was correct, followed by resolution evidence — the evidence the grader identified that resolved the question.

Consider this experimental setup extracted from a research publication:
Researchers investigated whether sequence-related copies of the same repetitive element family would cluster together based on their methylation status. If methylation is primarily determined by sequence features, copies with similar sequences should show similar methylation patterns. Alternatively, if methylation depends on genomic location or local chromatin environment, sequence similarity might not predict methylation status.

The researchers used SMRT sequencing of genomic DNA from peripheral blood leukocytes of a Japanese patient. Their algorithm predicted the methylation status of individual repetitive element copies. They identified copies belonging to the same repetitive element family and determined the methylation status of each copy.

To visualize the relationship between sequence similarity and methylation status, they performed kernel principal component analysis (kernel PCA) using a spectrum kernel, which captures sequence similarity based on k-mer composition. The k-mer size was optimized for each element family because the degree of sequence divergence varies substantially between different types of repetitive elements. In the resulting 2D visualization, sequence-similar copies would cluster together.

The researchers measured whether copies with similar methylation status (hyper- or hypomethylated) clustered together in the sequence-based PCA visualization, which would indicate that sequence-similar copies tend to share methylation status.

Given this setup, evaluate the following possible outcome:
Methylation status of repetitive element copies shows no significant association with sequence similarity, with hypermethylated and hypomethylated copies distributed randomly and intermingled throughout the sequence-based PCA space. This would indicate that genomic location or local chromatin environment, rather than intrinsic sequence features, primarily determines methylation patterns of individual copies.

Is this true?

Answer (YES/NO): NO